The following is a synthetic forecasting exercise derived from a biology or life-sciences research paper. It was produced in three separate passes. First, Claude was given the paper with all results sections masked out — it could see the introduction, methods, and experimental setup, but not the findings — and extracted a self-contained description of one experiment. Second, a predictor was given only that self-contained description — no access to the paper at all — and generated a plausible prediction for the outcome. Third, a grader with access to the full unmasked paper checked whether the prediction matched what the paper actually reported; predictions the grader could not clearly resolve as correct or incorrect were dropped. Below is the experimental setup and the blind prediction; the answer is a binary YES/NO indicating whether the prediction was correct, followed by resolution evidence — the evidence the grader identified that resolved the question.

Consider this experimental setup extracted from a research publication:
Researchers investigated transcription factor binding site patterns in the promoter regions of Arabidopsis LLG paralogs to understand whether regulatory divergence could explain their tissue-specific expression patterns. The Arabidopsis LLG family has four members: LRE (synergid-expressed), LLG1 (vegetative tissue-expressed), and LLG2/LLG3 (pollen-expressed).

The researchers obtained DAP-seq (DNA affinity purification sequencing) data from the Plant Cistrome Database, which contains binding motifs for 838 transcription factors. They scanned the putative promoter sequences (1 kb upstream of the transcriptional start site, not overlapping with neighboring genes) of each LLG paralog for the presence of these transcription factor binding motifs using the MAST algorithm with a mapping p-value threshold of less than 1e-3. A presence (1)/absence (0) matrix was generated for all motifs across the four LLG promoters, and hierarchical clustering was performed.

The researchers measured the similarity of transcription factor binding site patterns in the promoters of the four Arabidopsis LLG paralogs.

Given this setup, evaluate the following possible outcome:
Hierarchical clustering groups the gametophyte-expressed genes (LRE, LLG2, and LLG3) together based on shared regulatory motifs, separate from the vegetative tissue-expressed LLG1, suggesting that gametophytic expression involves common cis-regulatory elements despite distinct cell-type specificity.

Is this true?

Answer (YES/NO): NO